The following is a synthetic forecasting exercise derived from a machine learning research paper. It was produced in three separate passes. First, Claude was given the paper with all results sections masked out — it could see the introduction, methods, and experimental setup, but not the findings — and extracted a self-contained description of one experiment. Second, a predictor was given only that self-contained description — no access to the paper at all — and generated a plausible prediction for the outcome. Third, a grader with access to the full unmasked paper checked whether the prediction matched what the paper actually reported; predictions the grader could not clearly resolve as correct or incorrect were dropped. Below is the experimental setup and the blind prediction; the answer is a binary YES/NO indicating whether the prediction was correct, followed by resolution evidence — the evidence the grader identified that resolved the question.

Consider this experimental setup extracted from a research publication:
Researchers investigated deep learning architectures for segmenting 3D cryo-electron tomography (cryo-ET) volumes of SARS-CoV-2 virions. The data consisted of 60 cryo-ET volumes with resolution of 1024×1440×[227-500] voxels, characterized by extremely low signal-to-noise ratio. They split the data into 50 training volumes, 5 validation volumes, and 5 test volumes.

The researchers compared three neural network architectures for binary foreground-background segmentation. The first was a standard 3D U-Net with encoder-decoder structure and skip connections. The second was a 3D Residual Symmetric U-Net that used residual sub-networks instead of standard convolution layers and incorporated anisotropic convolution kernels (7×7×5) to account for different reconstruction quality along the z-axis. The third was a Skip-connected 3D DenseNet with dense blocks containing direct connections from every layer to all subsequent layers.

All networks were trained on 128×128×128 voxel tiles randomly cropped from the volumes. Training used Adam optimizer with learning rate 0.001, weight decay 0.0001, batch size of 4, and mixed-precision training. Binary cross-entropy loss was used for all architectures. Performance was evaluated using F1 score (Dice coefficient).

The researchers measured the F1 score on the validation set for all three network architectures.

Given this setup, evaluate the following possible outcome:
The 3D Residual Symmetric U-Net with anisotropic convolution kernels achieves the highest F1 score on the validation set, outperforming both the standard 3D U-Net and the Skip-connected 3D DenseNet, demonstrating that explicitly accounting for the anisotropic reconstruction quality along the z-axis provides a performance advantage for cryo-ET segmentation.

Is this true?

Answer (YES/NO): NO